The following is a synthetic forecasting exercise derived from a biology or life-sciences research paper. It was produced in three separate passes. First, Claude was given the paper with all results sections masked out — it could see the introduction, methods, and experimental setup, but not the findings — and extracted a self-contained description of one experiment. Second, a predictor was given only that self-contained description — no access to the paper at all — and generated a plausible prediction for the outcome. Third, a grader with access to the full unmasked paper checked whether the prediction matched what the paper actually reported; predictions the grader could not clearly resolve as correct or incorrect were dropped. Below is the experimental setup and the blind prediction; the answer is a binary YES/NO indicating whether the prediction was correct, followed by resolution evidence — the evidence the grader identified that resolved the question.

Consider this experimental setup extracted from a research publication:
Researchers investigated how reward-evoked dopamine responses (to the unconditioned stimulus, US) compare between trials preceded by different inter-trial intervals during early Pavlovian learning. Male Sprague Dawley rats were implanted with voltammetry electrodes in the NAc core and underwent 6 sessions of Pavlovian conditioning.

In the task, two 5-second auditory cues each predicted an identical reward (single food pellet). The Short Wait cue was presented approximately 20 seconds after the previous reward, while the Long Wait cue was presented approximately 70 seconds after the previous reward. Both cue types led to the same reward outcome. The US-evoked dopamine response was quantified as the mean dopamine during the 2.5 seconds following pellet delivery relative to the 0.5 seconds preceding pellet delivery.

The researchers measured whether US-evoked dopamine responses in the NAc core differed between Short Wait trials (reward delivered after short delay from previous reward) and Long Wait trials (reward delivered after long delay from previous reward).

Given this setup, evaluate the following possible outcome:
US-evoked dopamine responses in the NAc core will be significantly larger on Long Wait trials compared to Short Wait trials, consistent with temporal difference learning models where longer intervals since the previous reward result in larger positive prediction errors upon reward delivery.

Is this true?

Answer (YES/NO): NO